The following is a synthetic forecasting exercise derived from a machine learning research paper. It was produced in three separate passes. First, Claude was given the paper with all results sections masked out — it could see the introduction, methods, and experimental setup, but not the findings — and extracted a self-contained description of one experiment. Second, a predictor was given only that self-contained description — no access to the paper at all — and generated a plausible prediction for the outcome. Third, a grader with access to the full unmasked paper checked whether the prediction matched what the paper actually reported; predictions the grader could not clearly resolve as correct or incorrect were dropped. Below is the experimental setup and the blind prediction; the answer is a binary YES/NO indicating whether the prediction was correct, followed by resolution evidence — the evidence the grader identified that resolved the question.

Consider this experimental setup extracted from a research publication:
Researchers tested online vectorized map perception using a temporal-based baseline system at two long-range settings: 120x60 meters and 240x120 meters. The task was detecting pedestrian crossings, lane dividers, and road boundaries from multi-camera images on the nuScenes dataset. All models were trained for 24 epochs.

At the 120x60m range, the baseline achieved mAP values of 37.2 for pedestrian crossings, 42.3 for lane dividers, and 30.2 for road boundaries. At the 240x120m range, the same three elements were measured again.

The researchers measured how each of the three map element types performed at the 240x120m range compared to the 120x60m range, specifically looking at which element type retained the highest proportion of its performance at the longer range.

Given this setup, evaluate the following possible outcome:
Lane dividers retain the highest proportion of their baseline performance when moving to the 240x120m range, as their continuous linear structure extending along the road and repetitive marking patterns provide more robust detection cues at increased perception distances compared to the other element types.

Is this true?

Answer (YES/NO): YES